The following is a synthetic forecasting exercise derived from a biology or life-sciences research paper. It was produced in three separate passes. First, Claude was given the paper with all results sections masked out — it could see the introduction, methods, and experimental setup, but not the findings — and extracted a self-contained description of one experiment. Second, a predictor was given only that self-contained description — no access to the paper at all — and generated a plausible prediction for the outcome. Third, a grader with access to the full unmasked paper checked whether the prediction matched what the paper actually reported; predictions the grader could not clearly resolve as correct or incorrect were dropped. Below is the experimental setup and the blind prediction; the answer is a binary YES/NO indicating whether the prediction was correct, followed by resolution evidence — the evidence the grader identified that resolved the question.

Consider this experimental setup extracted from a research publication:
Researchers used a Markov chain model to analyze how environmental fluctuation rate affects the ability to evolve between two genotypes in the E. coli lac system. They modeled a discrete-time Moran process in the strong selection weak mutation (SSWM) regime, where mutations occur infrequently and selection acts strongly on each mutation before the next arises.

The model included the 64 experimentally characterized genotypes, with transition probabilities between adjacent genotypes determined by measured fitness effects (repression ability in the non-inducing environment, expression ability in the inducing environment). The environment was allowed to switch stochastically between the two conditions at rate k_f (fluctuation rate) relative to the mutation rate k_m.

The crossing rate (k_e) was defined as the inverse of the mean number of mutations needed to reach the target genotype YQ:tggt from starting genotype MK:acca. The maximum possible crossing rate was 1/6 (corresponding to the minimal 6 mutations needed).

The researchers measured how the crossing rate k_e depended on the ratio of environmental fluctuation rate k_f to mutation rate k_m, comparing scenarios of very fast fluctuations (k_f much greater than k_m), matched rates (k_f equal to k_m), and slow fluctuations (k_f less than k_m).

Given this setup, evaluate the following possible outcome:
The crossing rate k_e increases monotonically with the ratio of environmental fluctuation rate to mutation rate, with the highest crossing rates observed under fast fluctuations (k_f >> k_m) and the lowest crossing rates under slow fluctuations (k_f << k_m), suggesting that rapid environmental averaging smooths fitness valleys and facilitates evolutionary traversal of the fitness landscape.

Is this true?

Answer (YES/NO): NO